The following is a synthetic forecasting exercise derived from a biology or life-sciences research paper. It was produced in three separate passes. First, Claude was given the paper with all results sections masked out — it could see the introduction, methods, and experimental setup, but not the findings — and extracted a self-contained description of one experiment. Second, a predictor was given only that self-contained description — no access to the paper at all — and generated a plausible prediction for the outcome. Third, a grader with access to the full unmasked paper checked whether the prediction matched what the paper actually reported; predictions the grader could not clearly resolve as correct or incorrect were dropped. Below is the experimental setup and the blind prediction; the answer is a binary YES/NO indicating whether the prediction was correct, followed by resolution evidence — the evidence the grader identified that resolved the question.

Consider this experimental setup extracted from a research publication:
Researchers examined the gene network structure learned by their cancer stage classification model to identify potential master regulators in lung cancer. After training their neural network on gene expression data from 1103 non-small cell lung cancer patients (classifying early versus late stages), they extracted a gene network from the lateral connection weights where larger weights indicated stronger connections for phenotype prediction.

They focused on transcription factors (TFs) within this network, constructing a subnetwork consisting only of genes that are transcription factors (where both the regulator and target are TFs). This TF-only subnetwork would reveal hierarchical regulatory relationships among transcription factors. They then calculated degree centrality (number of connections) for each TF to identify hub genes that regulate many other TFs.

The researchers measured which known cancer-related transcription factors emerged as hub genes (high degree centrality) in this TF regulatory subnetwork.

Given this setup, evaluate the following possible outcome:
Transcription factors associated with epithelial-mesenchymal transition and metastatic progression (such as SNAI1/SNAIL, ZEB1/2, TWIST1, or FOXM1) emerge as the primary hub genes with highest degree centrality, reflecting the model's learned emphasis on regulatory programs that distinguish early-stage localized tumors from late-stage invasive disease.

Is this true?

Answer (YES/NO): NO